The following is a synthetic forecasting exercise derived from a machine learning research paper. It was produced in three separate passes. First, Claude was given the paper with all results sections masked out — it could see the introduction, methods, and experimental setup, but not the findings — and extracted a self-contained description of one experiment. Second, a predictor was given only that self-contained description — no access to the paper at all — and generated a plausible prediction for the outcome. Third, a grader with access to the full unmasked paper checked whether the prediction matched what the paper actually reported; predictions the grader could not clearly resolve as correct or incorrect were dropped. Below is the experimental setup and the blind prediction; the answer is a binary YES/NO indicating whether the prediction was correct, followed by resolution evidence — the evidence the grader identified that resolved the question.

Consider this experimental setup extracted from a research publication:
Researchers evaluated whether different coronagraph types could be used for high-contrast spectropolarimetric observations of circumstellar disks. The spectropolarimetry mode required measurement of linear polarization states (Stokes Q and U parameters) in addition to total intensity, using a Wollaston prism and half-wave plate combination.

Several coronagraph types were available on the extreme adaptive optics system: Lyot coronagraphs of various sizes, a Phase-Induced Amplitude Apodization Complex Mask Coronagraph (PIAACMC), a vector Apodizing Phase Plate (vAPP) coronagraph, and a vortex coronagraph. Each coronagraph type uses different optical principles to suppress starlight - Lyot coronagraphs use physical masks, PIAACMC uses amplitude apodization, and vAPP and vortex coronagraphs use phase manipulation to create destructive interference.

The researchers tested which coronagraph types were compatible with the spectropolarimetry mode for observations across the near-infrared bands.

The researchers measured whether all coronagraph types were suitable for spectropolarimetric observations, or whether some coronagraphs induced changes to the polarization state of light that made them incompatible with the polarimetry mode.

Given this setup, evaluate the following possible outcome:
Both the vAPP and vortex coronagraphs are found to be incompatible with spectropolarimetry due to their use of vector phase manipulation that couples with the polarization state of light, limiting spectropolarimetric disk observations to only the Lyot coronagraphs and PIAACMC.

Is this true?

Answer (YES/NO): YES